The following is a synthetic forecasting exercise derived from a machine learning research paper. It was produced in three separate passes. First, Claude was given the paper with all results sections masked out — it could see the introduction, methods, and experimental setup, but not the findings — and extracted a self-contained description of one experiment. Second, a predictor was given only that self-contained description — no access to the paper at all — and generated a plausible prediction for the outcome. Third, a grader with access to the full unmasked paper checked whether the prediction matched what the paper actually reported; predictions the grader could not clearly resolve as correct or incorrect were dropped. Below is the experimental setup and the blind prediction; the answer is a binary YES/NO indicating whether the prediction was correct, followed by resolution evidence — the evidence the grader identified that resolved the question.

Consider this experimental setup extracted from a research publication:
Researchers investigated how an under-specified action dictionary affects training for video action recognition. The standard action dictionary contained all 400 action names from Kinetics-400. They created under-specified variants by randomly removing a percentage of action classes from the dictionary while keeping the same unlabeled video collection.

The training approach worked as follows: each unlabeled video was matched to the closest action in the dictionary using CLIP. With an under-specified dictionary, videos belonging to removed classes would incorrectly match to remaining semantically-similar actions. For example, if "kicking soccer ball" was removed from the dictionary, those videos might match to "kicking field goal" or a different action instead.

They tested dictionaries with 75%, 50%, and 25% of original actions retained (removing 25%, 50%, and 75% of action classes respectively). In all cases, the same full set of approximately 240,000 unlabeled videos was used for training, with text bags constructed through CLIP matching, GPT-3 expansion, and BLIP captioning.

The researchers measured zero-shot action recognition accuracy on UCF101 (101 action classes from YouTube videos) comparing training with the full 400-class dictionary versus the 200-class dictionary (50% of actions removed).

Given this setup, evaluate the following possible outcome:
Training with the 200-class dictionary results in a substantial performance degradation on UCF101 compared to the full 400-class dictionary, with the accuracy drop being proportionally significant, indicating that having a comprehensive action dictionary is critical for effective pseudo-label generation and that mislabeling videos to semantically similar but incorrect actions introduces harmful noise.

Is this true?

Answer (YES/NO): NO